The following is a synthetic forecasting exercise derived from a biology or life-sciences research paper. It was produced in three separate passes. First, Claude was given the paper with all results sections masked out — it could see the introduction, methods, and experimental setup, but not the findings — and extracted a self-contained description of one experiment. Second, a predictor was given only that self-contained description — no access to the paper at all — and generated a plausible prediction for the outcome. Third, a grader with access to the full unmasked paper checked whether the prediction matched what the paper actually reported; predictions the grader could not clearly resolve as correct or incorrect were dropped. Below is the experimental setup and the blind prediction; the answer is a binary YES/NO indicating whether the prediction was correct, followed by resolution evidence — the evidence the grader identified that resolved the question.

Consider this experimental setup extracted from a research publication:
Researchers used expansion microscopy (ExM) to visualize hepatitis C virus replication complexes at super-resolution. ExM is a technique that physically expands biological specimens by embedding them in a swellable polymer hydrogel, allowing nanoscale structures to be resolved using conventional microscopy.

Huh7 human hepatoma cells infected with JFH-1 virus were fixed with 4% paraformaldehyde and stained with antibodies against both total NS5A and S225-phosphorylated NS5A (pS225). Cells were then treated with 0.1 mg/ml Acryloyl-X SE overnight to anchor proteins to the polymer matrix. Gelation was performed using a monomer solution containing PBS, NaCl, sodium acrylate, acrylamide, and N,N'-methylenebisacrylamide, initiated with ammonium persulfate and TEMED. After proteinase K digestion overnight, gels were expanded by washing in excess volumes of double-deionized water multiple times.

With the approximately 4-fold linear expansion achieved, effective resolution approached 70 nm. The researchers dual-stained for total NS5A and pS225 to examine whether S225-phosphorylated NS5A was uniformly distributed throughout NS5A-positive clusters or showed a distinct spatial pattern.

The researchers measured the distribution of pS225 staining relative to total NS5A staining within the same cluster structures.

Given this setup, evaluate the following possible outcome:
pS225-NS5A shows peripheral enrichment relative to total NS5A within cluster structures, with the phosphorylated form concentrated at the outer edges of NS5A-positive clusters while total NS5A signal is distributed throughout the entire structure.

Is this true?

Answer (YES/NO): YES